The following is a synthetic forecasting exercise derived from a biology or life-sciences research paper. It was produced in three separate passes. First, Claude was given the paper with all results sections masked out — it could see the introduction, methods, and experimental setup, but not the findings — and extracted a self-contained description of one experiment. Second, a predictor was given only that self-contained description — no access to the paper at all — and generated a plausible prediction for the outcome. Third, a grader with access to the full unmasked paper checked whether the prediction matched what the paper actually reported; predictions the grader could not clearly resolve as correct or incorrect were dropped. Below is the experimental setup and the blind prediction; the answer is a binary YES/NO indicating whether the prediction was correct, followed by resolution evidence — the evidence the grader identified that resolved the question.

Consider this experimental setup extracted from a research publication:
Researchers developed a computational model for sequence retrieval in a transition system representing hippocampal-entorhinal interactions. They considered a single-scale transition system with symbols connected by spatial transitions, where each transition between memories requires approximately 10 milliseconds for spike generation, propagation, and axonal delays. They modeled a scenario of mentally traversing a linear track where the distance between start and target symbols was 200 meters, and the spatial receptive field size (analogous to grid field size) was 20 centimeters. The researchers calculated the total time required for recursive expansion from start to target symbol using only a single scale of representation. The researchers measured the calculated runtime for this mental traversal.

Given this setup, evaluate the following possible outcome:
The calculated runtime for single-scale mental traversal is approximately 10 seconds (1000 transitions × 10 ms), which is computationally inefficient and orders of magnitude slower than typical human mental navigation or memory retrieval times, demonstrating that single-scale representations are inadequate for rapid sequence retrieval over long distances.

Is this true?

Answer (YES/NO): NO